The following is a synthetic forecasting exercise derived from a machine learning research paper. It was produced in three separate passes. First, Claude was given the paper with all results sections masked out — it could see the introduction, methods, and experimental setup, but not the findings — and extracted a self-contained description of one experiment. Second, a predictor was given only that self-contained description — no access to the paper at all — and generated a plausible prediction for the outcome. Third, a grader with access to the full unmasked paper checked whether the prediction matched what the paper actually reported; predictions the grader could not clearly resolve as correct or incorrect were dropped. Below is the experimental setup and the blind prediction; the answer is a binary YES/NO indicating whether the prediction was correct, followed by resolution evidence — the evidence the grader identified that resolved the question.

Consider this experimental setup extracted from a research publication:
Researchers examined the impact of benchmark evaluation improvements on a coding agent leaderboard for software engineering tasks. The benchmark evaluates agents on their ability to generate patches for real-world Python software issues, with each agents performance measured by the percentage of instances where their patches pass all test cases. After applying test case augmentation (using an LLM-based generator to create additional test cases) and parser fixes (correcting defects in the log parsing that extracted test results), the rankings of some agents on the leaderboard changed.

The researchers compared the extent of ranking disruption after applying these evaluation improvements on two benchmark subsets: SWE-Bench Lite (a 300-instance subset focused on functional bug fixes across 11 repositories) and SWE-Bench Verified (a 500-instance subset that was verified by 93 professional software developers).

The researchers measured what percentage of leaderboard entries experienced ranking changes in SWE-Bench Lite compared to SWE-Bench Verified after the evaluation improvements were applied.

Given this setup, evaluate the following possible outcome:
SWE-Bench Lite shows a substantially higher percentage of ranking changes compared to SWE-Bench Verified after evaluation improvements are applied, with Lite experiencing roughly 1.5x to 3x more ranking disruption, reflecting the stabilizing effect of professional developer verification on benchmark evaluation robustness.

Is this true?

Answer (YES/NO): YES